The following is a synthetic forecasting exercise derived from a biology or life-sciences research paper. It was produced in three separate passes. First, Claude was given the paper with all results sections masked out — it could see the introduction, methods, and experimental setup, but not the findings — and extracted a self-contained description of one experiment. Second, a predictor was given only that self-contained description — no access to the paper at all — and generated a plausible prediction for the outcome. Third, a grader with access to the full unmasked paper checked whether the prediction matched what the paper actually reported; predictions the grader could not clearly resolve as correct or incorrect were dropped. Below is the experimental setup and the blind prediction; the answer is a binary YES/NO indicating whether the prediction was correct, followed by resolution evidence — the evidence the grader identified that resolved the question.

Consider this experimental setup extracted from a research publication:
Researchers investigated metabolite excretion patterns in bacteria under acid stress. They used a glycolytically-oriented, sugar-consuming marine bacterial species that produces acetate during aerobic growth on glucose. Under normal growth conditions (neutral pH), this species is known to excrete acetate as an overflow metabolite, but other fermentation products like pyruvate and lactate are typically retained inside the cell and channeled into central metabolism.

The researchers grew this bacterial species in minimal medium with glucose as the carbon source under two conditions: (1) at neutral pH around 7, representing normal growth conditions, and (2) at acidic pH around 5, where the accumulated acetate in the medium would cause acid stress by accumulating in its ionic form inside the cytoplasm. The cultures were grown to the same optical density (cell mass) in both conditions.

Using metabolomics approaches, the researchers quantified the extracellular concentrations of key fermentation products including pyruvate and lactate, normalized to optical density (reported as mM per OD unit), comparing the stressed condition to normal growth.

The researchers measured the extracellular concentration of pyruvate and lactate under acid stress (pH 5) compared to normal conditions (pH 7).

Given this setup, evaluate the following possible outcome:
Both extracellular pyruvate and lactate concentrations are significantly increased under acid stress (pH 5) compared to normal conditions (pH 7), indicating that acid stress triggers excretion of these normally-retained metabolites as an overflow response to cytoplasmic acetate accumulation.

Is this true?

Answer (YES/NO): YES